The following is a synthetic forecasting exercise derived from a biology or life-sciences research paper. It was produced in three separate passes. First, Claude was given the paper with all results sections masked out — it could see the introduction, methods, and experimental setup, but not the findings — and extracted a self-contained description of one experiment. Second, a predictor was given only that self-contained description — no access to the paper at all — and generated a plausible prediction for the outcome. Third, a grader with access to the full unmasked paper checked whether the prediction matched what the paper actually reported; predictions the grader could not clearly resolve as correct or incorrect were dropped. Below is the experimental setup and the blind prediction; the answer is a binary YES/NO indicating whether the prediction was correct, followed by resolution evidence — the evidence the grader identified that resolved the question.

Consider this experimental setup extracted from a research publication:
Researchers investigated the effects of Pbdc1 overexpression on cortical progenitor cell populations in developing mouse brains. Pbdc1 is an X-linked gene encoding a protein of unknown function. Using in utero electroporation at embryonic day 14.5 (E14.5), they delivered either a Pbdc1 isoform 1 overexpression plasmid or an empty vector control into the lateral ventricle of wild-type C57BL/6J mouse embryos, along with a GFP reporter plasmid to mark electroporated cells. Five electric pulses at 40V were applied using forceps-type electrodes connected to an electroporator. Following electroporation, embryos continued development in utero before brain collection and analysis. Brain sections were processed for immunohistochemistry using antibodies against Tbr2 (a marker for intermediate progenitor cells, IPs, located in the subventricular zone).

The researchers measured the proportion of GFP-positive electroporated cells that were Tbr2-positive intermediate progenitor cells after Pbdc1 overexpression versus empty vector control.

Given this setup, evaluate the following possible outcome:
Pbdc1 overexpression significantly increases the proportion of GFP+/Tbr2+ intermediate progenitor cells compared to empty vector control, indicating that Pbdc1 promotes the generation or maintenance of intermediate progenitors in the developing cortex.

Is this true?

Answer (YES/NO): NO